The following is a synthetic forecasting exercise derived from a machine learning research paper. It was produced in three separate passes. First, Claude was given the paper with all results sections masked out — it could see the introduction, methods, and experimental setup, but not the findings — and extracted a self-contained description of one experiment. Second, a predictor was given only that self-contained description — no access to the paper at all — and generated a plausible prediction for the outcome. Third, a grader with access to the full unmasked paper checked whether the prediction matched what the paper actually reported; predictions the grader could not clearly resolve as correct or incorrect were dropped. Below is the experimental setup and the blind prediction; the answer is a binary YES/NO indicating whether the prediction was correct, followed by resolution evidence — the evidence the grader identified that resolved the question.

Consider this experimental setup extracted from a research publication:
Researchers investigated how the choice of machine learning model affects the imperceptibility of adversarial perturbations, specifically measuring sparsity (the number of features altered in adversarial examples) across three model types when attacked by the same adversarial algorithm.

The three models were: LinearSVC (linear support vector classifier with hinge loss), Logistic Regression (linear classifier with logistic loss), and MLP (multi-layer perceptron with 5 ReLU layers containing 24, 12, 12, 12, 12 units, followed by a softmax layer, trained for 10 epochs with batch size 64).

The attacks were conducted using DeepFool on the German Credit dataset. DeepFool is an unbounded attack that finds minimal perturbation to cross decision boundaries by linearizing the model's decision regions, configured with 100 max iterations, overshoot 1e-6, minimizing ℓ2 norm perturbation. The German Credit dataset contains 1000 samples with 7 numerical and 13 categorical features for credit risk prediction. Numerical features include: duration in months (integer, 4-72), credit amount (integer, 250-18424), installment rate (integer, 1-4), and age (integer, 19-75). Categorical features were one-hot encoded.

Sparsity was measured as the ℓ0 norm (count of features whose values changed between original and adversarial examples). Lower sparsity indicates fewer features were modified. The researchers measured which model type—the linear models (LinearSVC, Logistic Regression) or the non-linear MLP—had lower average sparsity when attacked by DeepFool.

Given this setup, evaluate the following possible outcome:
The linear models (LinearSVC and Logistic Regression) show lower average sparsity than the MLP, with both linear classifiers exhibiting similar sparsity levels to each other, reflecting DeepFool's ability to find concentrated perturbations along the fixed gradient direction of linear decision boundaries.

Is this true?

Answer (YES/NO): NO